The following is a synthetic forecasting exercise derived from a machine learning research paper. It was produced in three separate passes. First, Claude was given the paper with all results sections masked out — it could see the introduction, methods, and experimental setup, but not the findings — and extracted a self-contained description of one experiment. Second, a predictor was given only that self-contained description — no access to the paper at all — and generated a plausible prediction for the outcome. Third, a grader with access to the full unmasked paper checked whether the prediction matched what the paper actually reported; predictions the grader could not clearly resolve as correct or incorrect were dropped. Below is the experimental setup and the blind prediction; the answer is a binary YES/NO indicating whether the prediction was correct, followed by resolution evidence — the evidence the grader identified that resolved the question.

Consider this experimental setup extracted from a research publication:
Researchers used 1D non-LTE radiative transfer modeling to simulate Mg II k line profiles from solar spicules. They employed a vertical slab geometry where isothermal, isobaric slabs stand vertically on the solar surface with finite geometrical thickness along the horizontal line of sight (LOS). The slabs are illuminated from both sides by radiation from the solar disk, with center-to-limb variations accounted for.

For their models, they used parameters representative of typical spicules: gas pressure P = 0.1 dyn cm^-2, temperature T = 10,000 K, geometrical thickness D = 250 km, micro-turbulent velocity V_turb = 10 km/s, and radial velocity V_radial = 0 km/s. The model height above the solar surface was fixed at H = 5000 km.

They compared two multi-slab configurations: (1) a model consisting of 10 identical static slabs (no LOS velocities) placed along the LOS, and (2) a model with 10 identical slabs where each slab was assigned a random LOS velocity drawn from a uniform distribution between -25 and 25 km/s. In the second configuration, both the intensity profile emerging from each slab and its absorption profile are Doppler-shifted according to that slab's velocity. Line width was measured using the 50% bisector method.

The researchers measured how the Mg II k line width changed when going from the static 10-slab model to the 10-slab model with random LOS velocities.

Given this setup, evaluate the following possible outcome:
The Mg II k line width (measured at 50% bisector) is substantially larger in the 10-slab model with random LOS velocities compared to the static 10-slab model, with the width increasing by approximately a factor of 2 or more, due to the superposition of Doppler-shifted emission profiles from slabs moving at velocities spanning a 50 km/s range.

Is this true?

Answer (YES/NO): NO